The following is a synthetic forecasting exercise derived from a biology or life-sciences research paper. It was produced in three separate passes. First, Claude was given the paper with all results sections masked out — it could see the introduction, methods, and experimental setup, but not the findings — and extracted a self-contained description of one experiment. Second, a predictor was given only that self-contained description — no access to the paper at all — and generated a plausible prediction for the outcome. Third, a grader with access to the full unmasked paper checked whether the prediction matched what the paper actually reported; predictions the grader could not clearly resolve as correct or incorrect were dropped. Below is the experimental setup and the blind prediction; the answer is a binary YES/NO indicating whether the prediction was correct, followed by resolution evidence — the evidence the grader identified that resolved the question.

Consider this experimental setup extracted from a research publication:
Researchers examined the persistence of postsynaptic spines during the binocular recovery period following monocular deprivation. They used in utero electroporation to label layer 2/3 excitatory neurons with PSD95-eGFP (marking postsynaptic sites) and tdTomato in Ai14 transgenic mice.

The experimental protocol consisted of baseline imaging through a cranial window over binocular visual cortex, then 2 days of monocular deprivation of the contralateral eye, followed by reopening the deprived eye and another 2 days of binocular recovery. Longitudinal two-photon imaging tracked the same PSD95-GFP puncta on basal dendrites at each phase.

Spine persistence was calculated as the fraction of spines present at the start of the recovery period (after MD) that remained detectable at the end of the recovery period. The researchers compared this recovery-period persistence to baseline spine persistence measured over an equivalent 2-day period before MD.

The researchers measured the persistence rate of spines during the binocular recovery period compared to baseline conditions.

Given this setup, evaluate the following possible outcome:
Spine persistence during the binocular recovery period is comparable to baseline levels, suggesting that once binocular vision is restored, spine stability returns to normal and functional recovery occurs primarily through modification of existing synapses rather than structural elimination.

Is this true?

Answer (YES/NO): YES